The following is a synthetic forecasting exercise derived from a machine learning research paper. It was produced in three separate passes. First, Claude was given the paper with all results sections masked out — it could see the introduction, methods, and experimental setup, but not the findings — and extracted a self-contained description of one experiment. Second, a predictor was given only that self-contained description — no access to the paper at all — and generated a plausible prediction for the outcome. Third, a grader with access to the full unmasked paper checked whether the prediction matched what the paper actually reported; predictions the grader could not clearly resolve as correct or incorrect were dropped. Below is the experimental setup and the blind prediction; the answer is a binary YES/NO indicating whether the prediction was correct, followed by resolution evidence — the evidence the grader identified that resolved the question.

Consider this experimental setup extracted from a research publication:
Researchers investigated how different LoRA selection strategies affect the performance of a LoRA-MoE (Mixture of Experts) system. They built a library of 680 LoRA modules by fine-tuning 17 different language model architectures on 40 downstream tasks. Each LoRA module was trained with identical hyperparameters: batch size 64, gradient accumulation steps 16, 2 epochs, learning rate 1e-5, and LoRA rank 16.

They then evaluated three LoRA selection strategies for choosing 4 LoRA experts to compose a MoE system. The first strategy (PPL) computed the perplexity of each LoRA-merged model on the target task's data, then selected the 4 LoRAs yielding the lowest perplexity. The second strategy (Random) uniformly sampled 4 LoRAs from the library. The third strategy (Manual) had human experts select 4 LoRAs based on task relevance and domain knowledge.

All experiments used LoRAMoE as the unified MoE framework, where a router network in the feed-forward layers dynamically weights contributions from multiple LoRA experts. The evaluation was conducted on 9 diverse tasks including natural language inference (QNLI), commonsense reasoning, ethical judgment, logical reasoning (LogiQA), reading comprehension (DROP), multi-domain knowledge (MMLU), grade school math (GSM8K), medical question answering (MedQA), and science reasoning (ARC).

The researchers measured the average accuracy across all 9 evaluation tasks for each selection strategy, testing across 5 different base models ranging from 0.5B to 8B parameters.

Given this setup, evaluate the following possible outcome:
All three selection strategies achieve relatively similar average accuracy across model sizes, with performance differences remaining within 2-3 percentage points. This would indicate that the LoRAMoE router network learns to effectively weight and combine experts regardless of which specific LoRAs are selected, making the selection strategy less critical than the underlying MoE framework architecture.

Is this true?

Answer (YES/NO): NO